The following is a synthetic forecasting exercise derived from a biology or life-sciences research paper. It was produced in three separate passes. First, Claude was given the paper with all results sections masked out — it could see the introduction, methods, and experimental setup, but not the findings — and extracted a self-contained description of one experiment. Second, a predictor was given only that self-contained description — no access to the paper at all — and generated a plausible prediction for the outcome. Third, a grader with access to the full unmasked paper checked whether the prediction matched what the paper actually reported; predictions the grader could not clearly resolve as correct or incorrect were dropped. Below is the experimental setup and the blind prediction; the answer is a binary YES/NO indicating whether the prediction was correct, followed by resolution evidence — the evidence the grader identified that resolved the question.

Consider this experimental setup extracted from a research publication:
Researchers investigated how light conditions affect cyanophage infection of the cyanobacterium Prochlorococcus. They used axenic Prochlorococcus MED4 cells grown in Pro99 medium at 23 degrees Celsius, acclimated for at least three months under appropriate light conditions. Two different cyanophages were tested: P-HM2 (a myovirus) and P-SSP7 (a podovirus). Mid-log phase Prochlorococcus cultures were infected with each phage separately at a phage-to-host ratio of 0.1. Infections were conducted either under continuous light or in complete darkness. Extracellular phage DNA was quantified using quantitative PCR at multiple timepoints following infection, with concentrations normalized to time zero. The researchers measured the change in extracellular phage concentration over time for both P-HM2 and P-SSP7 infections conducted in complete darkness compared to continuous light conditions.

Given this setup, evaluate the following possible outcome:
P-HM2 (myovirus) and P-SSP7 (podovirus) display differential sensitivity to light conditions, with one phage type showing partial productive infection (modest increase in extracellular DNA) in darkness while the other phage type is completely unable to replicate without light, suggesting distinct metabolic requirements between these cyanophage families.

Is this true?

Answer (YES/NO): NO